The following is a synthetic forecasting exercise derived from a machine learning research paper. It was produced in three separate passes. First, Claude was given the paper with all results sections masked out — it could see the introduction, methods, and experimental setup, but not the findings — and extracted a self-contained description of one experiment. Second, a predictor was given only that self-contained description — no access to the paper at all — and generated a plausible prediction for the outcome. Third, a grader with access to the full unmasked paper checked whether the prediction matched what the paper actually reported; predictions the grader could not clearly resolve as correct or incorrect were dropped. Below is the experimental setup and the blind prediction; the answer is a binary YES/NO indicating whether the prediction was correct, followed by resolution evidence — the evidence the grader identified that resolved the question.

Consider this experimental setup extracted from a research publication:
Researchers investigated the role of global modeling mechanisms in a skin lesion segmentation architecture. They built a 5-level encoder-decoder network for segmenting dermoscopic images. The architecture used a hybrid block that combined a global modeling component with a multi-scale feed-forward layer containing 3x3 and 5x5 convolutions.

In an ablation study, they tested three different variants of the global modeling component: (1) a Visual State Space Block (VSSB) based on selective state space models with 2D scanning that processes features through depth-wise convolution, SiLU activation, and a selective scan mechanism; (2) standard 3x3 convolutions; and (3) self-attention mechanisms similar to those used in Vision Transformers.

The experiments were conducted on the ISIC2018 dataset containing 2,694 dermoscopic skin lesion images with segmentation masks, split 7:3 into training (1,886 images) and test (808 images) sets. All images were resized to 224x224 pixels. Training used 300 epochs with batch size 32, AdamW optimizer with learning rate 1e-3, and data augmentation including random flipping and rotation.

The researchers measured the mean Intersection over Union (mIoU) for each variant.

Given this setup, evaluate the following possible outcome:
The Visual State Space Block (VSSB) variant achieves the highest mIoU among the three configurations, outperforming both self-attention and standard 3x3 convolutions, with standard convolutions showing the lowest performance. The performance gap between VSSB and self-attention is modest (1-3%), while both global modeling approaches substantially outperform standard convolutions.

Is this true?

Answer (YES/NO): NO